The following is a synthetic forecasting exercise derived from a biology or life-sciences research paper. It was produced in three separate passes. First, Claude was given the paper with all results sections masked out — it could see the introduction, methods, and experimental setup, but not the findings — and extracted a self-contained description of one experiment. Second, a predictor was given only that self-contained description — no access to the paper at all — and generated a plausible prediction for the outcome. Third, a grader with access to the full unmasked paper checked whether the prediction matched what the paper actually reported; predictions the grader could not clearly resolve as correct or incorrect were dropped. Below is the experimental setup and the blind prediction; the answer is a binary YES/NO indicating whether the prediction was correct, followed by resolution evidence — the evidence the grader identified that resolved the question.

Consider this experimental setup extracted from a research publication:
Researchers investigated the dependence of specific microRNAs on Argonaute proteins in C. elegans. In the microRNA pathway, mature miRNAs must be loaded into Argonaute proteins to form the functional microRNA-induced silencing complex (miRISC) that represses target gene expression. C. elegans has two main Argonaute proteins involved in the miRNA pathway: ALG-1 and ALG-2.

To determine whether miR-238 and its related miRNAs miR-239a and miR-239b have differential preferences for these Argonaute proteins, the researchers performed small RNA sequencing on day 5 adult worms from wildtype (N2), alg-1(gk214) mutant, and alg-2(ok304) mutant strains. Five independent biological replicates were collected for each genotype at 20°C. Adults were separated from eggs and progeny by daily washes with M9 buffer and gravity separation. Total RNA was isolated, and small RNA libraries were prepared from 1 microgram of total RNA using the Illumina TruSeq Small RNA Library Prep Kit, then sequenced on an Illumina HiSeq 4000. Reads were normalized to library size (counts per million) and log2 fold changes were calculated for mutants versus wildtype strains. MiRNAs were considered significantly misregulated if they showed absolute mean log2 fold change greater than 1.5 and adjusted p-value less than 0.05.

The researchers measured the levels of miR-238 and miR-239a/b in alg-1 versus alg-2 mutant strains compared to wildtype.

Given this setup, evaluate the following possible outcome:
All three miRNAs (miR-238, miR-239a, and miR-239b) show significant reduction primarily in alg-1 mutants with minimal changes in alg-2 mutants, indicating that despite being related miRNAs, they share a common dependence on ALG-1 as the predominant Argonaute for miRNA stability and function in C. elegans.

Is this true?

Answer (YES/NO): NO